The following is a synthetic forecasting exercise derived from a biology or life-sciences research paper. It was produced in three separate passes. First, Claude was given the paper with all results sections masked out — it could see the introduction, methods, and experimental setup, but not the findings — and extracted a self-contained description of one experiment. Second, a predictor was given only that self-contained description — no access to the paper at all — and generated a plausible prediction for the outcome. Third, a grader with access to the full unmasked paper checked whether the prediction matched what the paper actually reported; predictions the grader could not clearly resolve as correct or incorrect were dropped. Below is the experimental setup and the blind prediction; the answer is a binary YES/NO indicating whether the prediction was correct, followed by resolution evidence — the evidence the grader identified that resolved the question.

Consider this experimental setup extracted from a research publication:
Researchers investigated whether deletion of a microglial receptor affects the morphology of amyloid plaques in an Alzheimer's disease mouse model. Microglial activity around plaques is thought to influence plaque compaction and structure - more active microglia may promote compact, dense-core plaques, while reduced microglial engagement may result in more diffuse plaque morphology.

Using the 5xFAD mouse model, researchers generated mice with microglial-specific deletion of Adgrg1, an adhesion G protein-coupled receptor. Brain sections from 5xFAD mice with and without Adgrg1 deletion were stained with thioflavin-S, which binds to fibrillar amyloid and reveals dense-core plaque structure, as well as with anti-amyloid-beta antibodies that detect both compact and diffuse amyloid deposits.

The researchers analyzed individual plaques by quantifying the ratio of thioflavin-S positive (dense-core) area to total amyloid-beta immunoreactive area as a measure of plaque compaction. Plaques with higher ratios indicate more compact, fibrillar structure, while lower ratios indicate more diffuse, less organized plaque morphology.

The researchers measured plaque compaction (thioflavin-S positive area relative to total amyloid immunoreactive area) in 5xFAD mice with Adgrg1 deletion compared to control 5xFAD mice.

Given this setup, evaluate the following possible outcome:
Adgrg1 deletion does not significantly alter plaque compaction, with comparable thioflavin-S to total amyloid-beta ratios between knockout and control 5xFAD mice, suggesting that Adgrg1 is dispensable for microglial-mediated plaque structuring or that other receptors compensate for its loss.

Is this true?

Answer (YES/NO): NO